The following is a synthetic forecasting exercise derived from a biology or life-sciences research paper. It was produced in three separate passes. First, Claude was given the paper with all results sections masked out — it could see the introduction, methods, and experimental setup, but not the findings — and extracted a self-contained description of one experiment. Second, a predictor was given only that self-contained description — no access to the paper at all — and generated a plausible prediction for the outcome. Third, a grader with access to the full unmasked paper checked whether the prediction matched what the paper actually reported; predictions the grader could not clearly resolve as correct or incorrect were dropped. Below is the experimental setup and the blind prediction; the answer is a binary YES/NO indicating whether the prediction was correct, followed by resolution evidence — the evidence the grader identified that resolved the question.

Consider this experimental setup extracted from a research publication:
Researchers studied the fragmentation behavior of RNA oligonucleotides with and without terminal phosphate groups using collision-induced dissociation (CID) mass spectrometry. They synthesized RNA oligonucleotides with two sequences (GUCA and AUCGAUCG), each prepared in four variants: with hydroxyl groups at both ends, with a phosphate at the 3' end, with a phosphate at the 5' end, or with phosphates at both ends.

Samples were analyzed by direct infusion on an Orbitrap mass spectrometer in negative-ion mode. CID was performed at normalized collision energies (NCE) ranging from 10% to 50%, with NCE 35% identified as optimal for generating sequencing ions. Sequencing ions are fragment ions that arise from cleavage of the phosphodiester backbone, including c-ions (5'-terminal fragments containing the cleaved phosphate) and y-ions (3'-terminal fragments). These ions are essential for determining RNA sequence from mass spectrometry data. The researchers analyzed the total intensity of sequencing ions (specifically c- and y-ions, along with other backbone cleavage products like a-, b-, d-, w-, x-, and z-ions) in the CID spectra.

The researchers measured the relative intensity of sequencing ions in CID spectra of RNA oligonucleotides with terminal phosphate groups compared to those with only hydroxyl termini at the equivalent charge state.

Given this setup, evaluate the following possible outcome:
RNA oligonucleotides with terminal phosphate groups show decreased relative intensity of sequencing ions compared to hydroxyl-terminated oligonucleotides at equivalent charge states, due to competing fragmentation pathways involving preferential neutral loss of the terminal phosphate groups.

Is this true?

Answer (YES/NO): YES